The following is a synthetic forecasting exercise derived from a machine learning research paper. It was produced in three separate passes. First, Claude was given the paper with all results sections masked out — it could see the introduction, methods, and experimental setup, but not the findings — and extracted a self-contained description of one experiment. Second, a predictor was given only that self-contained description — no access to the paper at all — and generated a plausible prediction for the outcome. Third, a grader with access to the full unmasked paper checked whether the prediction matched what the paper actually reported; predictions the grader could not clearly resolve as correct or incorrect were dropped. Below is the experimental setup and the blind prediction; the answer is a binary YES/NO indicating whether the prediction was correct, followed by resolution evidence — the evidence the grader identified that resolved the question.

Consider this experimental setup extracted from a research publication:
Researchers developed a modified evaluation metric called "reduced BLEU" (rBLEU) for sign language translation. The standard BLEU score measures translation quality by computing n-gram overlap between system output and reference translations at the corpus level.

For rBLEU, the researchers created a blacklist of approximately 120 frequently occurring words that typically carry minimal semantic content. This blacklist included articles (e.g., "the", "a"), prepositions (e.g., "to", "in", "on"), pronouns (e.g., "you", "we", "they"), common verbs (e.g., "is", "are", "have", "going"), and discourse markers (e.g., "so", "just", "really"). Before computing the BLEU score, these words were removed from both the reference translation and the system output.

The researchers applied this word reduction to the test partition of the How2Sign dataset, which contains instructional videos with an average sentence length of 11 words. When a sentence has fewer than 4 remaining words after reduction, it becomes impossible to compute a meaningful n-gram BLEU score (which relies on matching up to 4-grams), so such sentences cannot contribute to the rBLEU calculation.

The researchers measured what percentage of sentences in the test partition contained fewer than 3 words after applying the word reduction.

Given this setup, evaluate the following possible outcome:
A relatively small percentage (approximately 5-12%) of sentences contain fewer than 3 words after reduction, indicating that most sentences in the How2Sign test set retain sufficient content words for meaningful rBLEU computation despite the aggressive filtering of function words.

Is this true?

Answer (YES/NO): NO